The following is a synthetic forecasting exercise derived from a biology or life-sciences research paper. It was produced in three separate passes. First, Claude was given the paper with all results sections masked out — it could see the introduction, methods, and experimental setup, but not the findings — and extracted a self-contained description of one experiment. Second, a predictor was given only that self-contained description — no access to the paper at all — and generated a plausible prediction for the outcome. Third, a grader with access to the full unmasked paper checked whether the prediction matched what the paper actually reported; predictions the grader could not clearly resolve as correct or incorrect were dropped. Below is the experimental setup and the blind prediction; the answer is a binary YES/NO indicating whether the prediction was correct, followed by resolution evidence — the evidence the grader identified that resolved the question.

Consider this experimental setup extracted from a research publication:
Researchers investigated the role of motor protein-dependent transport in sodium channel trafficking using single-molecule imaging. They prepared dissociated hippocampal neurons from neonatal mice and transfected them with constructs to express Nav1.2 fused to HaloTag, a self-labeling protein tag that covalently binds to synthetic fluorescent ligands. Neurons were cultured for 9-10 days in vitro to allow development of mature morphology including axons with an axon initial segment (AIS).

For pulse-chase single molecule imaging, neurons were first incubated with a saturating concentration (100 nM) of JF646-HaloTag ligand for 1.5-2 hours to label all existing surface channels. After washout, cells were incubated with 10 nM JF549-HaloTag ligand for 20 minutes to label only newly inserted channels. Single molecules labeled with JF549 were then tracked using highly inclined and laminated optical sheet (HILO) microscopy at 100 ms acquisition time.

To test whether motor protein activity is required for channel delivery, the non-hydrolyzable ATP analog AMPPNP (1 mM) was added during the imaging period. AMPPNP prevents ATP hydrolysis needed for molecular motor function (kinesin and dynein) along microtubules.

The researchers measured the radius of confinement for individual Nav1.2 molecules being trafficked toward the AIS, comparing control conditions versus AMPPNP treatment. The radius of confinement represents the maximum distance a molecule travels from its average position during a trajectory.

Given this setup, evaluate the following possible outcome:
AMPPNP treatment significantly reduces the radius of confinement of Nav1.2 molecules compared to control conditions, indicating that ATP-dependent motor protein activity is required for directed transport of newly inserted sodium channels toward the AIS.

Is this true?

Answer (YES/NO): NO